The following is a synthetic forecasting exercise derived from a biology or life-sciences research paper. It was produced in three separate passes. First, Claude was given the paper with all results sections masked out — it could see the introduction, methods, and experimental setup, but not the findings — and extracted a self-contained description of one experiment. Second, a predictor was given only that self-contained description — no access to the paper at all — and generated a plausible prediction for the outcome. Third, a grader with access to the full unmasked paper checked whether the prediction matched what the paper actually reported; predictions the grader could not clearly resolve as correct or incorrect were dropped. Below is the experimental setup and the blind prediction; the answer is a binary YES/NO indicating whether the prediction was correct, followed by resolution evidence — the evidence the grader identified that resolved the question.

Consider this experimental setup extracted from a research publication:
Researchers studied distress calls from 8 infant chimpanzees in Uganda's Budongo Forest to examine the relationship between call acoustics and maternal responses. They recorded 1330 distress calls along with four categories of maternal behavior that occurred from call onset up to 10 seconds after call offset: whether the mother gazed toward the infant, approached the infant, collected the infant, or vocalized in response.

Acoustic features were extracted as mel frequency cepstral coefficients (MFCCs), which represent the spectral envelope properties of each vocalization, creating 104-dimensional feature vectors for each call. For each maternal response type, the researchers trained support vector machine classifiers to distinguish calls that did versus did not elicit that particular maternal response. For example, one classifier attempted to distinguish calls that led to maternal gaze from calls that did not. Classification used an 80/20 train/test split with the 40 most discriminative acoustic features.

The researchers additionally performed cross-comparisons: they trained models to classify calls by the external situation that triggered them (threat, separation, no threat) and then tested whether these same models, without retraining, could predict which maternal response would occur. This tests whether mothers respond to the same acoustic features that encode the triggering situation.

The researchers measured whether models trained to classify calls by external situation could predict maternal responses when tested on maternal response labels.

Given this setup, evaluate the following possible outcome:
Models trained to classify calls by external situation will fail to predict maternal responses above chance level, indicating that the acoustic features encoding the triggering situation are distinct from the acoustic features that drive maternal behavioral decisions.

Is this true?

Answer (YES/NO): NO